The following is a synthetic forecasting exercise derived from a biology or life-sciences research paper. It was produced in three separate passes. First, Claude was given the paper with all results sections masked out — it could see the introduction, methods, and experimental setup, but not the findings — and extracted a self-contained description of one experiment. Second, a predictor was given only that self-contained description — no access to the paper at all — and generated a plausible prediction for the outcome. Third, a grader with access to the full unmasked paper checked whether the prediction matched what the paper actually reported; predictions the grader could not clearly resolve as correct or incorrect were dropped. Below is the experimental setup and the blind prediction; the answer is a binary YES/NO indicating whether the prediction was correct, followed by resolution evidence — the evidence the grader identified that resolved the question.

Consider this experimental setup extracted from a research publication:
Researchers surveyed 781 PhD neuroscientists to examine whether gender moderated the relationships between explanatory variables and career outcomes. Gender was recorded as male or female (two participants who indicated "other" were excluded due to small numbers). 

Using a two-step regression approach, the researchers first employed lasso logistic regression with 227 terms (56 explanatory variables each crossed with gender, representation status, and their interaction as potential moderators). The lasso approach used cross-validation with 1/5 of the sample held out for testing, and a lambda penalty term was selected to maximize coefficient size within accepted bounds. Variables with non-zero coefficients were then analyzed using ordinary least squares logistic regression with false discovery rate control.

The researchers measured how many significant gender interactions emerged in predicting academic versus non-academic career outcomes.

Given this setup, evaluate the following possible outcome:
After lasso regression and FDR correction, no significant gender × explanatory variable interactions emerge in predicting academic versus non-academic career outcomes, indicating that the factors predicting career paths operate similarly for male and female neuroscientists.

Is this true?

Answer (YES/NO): NO